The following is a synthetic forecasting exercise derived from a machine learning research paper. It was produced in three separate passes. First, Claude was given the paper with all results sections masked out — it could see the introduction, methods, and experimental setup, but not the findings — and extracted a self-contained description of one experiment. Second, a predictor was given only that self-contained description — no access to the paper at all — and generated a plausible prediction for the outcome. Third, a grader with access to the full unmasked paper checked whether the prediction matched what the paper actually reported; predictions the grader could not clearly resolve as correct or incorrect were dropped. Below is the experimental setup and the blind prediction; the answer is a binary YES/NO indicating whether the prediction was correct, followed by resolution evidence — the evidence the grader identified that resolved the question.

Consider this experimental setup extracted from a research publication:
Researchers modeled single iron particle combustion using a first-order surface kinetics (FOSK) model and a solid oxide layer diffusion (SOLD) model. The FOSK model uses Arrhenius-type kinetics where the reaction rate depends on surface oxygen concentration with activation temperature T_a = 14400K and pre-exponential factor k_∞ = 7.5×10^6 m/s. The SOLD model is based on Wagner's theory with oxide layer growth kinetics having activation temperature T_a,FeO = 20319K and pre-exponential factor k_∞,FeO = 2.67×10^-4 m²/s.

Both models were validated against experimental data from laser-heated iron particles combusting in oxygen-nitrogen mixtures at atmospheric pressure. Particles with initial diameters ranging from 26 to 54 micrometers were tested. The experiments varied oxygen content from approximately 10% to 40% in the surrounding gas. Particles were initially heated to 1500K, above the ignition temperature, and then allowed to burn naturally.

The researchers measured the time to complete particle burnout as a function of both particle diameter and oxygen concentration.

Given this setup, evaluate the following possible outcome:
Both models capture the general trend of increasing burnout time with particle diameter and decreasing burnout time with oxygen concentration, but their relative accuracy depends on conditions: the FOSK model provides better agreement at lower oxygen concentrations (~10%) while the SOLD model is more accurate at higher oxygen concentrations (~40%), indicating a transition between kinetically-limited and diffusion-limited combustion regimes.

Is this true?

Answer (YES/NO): NO